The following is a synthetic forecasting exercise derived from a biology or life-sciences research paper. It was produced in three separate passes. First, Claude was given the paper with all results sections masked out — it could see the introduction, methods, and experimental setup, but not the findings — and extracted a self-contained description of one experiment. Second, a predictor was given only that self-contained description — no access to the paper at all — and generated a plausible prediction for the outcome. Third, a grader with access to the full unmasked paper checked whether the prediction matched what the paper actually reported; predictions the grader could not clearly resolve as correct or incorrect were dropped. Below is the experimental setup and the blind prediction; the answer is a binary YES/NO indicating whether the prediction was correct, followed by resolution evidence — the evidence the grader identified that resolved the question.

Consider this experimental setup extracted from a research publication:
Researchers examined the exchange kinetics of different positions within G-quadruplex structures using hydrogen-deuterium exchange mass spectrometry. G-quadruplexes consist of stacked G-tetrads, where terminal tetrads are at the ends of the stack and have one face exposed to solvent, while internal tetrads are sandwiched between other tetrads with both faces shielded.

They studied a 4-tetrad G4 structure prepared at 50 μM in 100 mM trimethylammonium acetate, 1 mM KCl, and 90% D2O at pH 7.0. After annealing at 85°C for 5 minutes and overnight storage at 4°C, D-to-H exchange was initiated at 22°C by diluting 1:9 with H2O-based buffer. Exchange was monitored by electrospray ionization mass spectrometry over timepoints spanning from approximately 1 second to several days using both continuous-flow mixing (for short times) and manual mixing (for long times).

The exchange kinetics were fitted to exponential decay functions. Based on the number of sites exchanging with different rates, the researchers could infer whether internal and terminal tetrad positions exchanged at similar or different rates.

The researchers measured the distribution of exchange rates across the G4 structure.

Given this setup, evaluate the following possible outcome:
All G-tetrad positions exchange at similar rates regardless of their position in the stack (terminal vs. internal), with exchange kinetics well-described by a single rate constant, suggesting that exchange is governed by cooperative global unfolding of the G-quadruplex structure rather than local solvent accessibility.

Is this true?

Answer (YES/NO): NO